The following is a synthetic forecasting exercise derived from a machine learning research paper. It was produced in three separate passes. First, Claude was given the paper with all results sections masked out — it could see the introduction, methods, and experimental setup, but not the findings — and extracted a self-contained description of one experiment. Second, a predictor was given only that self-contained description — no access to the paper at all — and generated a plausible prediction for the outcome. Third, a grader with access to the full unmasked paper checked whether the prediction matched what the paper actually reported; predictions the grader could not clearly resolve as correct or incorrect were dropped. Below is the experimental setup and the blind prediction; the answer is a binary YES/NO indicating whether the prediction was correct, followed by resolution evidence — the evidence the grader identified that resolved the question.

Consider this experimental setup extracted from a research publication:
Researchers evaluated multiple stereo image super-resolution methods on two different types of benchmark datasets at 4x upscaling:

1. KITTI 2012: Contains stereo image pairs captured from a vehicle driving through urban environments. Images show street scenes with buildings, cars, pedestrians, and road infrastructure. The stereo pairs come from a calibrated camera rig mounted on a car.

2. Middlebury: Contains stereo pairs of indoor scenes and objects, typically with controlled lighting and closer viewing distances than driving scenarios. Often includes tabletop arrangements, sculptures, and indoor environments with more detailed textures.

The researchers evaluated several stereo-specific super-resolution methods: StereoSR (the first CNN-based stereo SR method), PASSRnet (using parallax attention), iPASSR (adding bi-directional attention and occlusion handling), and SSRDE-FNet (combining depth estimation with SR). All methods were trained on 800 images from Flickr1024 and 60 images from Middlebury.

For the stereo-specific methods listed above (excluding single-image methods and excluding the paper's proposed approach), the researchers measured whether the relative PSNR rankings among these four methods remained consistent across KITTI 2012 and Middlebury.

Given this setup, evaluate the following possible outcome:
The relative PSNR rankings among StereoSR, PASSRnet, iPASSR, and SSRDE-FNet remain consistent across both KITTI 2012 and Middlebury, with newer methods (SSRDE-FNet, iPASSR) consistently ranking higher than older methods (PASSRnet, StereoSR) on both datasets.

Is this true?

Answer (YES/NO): YES